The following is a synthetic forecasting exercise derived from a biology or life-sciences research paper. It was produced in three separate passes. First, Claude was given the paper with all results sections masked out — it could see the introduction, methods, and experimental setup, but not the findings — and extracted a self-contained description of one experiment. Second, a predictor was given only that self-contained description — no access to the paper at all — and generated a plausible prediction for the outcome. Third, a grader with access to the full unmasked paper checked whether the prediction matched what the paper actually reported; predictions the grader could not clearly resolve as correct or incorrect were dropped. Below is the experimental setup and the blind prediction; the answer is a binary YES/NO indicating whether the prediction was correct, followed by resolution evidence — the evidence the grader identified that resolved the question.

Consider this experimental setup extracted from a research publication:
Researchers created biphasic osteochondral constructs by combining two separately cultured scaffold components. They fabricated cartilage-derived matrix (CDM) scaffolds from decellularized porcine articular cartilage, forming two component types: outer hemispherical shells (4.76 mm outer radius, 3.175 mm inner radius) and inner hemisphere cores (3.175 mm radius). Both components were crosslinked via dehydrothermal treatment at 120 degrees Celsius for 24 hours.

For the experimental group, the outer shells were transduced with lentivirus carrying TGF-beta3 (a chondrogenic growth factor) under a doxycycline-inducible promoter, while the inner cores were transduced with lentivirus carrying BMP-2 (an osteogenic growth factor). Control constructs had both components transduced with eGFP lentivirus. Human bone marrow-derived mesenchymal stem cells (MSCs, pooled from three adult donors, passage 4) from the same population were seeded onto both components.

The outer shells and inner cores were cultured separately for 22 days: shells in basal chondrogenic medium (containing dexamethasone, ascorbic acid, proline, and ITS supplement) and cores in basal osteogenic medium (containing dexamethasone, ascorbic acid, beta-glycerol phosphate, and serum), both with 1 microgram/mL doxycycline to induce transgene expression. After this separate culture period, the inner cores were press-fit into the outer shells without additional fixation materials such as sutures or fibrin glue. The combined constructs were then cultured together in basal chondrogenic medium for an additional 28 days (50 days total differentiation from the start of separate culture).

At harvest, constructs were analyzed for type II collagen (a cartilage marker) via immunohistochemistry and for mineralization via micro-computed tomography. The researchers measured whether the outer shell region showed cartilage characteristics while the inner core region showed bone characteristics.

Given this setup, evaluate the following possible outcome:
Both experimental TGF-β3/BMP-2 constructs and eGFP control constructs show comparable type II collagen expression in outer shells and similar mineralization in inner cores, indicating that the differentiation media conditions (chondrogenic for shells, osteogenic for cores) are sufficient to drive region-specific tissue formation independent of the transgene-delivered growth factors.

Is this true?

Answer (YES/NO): NO